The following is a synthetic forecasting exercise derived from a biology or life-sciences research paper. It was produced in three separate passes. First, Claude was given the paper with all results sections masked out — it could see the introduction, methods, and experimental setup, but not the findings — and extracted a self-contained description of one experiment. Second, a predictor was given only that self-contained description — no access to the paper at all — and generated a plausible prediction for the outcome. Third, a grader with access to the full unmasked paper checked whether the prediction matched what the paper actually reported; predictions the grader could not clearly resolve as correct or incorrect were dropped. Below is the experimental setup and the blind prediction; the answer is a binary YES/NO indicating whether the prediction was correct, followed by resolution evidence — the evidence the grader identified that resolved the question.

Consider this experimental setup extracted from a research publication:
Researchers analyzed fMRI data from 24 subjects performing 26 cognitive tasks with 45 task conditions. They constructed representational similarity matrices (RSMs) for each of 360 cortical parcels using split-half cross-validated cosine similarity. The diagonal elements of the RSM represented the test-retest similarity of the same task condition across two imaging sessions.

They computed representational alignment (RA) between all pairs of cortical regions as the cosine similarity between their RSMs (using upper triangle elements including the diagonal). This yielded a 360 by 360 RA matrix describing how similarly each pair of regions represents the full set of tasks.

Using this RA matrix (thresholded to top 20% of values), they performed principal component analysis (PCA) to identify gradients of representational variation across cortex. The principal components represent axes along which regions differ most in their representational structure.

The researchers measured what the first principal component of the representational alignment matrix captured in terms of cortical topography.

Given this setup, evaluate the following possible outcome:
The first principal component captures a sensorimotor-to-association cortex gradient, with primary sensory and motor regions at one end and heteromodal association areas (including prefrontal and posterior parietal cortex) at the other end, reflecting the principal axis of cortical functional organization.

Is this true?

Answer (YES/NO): NO